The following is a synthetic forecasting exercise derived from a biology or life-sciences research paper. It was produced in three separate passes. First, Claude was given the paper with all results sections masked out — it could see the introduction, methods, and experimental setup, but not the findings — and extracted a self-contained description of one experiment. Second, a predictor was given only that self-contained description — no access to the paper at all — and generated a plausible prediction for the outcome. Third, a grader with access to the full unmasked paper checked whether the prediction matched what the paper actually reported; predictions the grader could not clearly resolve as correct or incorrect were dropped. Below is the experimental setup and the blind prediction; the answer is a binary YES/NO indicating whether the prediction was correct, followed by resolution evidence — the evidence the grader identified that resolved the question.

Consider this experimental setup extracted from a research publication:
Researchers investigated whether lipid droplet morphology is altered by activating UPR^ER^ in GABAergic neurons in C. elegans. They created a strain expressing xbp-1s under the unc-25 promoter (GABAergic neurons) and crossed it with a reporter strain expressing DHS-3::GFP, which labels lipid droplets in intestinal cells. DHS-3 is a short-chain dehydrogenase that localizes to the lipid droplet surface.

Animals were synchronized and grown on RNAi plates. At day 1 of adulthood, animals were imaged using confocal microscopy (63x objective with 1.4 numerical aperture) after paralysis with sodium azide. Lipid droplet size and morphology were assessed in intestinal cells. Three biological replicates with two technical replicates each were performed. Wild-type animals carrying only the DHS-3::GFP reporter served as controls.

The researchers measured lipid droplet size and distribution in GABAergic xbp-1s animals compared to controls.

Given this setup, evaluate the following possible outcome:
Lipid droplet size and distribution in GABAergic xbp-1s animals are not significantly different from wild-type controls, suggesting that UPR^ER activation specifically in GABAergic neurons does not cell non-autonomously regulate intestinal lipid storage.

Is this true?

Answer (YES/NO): NO